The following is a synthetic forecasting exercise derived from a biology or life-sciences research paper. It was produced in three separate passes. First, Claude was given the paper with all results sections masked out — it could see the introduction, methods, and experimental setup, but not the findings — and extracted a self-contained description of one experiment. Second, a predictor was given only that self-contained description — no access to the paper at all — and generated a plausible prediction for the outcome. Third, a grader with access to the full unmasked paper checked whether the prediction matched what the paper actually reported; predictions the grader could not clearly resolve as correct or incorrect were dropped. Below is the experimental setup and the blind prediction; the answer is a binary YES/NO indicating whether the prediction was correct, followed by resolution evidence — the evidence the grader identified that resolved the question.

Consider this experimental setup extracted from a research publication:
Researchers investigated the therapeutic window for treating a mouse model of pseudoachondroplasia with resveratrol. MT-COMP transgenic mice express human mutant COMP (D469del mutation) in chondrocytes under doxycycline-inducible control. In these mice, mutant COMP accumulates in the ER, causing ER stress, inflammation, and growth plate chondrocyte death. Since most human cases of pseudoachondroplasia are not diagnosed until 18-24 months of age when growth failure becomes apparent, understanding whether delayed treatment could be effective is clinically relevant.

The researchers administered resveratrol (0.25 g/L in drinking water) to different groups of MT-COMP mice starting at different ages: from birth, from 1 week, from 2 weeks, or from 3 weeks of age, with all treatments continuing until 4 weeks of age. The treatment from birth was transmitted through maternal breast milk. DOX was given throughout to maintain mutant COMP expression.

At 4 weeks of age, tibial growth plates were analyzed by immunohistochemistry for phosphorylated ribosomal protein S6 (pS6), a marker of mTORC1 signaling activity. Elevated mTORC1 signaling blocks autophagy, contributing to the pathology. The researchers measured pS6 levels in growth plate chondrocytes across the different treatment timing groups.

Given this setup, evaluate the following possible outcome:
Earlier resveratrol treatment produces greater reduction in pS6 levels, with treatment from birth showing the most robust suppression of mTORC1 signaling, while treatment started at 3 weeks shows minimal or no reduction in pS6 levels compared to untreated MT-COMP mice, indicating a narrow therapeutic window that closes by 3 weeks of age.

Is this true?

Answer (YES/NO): NO